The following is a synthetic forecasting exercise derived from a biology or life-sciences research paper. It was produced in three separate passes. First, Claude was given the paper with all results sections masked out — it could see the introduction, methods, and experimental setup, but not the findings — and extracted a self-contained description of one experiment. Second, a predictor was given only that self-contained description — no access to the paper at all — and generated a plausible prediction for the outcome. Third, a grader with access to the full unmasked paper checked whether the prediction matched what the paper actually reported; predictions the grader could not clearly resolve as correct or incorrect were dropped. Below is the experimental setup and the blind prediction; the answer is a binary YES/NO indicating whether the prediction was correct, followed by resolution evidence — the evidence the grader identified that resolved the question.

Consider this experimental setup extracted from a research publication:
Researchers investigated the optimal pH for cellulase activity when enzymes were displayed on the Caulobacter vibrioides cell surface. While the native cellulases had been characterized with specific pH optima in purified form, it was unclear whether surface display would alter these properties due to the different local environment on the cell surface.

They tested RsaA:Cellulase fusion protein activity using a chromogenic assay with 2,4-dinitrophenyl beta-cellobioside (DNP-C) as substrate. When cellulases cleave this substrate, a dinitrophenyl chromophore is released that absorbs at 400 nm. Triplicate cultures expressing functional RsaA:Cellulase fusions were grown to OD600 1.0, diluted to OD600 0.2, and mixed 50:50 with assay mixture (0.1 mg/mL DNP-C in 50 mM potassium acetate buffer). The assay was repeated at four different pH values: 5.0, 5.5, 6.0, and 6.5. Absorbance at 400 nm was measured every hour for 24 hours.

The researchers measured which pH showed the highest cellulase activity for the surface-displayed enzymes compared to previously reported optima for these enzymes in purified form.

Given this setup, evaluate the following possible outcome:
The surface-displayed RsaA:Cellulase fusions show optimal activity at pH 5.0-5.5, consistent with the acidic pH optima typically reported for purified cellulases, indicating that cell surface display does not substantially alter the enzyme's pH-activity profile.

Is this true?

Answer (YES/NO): YES